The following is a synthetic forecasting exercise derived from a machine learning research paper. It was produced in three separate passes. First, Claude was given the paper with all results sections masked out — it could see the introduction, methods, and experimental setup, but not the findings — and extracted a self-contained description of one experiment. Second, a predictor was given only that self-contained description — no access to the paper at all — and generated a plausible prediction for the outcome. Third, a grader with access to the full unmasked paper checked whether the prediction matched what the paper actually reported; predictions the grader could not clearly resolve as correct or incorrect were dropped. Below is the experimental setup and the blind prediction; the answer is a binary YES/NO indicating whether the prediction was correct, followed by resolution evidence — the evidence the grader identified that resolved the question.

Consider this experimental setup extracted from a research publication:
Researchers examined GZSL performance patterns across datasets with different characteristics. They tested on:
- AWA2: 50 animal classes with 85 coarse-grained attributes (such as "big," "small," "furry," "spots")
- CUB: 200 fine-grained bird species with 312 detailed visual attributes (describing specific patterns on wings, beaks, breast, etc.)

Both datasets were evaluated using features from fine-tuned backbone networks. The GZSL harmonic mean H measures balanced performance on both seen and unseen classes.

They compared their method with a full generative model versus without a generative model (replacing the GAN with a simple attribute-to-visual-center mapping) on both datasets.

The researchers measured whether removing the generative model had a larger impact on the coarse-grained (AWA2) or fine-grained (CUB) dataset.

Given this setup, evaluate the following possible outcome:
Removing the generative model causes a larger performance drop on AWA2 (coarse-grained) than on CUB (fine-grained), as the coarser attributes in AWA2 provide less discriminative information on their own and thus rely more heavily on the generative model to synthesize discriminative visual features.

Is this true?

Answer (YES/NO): YES